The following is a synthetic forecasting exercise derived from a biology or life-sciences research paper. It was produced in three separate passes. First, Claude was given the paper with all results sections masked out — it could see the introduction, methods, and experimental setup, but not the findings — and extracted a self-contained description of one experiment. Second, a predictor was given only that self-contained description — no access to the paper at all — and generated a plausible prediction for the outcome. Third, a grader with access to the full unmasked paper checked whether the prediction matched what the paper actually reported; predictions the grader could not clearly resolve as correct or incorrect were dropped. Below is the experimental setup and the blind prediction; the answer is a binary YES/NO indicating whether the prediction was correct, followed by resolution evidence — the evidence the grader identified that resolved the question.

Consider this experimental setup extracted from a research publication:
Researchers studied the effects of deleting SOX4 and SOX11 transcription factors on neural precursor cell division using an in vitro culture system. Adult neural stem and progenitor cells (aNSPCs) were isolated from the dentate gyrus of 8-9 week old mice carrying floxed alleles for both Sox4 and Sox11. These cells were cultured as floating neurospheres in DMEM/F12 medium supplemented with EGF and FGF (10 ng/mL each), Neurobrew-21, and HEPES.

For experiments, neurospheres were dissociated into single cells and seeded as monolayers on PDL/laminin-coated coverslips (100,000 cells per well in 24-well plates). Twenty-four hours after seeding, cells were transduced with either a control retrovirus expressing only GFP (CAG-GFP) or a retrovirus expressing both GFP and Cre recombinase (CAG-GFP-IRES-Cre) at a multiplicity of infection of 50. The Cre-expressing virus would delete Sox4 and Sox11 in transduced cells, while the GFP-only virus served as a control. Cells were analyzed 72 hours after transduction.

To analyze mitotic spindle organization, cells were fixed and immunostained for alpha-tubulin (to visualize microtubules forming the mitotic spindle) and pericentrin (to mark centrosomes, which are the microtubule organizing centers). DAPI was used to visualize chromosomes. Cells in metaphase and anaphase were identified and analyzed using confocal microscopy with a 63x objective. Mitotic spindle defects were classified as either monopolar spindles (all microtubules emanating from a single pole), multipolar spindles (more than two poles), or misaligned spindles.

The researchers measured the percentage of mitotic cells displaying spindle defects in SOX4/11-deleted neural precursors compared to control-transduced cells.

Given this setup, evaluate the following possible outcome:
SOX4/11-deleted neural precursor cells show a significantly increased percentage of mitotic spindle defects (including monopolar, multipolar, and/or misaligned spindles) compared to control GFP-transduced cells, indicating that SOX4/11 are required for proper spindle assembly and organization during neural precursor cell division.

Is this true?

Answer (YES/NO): YES